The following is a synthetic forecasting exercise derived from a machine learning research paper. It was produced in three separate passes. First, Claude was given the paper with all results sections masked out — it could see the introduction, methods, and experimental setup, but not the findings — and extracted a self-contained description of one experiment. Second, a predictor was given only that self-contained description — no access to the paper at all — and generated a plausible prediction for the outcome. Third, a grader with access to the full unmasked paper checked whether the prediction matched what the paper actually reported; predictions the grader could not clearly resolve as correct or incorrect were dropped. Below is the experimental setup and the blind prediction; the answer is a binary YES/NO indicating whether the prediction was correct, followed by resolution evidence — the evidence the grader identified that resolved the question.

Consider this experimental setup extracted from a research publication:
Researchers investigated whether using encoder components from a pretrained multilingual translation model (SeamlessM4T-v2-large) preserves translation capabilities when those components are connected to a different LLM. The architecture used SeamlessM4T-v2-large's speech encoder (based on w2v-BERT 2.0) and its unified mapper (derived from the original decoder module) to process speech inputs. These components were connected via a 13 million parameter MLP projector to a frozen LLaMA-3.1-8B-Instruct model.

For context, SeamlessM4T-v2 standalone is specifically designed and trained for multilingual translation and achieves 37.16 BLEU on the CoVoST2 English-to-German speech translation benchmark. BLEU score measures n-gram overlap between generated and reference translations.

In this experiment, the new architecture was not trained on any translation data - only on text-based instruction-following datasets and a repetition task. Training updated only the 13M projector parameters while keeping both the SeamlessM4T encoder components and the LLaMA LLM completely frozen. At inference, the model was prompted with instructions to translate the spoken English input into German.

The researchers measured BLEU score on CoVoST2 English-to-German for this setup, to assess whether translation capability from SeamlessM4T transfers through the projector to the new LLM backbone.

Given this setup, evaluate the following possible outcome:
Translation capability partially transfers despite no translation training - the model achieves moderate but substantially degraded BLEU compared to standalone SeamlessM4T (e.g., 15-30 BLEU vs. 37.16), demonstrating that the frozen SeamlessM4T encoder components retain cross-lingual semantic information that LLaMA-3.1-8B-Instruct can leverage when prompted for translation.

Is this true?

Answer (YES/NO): YES